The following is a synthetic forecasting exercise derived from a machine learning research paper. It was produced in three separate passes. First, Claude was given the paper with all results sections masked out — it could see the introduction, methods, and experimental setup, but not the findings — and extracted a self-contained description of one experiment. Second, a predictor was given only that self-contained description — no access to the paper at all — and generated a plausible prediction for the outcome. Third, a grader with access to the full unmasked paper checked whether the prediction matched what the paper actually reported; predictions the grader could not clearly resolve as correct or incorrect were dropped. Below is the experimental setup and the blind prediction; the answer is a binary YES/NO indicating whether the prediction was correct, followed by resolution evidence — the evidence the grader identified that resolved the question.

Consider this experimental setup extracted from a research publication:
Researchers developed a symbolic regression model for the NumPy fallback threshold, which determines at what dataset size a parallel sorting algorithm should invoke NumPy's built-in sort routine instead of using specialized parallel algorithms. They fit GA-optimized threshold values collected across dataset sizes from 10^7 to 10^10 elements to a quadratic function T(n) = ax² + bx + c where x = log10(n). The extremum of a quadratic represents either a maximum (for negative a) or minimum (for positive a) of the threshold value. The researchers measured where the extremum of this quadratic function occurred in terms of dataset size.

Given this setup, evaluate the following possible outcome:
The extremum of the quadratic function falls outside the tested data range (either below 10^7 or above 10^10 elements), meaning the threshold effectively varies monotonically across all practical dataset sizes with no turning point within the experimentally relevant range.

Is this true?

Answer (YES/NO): NO